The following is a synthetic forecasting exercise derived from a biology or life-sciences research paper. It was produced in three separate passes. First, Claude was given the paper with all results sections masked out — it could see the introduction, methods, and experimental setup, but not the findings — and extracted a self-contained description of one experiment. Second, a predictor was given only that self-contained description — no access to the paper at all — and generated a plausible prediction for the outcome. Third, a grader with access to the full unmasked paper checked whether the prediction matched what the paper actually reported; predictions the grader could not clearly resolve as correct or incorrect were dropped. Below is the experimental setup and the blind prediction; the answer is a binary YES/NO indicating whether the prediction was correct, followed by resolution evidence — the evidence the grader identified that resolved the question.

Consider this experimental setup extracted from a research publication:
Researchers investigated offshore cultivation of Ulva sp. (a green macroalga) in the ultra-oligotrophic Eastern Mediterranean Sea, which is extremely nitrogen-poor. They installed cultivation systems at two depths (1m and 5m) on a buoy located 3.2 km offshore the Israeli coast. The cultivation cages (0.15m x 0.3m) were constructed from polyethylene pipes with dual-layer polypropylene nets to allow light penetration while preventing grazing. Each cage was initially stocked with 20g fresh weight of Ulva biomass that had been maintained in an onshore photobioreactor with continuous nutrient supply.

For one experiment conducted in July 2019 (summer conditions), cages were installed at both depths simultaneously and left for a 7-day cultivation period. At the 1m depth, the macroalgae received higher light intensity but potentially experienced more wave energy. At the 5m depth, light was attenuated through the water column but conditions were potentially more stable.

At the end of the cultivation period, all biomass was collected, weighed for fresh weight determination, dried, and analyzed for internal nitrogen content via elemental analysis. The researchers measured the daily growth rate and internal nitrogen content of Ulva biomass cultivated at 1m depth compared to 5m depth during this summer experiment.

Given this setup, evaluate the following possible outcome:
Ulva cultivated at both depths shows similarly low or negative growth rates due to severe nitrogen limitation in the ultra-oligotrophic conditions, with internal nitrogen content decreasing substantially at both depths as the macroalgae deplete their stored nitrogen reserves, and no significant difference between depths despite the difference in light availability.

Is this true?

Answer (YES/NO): NO